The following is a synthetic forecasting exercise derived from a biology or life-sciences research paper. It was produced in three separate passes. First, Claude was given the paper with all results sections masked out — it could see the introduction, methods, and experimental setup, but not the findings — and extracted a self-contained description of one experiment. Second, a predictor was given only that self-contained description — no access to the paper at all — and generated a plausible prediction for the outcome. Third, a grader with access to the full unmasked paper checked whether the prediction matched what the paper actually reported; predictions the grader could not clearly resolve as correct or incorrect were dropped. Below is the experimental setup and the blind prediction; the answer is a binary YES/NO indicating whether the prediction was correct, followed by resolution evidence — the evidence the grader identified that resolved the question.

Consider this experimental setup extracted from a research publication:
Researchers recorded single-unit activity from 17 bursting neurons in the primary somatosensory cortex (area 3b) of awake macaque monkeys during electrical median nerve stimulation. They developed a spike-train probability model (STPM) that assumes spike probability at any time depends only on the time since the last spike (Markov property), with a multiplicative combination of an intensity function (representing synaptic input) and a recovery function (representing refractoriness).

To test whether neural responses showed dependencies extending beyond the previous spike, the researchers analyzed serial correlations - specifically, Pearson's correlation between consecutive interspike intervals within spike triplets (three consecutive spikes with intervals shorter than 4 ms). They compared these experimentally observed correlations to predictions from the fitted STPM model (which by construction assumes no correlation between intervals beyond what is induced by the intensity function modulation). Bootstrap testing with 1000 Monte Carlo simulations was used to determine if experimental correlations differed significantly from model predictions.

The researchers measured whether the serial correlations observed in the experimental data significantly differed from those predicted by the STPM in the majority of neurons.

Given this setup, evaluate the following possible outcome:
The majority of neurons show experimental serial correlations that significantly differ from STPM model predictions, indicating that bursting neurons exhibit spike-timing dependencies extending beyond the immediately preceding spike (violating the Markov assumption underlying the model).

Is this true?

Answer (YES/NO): NO